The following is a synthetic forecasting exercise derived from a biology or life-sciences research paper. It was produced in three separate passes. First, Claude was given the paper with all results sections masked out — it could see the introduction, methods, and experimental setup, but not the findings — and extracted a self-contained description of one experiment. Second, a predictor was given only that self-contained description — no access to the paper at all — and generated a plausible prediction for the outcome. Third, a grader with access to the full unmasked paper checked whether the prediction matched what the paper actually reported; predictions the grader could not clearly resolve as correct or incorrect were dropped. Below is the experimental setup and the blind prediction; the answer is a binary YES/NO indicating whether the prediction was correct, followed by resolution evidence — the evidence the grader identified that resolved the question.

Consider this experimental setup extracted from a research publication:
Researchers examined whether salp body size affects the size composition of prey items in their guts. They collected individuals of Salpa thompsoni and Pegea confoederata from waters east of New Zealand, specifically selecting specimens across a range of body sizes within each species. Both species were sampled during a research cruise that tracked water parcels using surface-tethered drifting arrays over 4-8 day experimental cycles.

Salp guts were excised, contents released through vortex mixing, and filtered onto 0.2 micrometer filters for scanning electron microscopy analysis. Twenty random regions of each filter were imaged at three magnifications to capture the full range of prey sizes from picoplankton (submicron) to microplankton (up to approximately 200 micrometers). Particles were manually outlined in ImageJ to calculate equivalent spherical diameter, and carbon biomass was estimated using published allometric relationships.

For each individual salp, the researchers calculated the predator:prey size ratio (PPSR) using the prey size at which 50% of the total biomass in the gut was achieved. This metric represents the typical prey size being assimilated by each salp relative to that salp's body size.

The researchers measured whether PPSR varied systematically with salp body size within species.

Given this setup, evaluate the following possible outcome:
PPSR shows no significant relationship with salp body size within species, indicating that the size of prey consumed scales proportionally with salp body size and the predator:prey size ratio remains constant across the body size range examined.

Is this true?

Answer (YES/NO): NO